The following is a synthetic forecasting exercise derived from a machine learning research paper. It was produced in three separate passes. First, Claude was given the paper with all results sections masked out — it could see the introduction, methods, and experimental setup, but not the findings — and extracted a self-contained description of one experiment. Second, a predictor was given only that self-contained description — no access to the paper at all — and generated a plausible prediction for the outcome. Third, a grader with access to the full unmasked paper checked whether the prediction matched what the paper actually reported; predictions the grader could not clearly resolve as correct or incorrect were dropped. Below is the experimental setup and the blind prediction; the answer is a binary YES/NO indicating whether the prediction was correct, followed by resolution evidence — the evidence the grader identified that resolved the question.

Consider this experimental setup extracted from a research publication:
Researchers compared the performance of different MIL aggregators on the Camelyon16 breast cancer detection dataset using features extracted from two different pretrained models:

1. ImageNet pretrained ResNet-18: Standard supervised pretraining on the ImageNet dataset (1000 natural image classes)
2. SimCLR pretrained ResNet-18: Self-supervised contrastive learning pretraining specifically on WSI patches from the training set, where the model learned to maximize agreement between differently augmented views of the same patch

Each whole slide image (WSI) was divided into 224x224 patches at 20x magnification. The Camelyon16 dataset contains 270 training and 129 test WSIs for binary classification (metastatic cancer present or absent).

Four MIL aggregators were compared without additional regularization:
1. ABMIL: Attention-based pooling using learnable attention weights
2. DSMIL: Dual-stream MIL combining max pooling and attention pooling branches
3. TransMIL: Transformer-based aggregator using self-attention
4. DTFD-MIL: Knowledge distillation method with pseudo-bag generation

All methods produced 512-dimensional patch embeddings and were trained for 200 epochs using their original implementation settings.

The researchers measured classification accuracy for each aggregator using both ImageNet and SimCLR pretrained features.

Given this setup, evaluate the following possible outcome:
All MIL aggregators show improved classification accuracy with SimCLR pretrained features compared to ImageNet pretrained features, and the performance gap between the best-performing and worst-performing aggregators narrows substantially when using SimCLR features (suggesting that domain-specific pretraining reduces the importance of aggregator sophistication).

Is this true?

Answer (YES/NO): NO